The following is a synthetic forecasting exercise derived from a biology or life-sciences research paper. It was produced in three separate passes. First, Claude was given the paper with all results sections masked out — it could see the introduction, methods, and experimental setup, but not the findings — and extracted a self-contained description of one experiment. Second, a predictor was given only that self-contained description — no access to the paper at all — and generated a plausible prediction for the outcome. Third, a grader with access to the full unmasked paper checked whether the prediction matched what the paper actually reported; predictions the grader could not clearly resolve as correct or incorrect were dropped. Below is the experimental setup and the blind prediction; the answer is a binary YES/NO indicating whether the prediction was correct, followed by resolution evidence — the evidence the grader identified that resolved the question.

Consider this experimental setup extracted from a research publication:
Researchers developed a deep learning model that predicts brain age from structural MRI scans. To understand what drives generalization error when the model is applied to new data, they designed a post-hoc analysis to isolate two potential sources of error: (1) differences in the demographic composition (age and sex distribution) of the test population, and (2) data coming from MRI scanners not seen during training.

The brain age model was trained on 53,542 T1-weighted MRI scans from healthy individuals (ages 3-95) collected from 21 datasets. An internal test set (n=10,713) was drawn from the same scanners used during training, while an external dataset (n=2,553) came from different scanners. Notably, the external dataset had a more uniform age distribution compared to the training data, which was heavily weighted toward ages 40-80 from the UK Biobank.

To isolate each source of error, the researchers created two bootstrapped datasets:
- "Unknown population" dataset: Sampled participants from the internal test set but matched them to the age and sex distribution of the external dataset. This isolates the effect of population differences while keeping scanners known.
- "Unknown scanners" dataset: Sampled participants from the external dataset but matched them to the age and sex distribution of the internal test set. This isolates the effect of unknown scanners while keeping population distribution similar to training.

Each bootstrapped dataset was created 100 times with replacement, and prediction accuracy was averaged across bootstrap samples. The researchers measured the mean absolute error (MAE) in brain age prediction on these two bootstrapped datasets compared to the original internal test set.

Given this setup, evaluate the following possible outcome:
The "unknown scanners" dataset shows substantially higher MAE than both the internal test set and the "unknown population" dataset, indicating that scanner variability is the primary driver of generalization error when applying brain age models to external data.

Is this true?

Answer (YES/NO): YES